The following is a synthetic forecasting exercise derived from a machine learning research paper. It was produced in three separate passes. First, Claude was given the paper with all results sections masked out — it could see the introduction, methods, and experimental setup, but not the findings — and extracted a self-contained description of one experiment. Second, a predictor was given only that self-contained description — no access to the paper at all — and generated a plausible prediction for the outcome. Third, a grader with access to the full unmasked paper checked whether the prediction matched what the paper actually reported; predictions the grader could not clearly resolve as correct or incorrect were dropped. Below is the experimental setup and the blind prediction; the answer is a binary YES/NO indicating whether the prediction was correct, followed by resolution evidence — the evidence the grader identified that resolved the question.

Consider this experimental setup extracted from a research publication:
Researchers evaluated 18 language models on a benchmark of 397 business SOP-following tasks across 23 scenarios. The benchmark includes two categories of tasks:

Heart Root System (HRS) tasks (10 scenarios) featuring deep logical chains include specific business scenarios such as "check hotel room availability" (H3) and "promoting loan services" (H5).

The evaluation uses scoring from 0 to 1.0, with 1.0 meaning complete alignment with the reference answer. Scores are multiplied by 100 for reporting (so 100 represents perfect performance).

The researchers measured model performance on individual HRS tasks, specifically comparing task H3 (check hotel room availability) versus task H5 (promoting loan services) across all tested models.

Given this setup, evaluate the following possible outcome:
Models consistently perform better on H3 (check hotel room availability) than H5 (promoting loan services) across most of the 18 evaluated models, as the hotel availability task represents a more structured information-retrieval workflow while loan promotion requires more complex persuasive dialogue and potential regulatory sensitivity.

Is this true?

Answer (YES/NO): NO